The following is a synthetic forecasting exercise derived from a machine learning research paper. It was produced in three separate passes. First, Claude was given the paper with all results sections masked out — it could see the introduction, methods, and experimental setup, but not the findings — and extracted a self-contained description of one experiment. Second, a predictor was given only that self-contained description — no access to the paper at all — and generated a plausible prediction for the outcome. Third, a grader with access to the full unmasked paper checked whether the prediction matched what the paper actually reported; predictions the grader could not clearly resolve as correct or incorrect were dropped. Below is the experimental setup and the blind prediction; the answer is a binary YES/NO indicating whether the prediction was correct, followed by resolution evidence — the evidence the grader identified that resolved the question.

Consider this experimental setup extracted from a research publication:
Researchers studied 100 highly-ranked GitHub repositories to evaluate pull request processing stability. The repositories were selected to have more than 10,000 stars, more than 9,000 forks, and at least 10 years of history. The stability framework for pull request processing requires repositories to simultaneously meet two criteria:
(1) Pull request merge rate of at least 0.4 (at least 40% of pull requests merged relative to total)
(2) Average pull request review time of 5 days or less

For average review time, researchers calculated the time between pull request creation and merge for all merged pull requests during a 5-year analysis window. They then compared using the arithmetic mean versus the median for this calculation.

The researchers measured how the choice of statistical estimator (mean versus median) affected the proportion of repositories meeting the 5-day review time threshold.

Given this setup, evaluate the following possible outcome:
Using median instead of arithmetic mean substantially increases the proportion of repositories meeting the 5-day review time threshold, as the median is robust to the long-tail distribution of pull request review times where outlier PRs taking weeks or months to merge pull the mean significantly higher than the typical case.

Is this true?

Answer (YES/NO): YES